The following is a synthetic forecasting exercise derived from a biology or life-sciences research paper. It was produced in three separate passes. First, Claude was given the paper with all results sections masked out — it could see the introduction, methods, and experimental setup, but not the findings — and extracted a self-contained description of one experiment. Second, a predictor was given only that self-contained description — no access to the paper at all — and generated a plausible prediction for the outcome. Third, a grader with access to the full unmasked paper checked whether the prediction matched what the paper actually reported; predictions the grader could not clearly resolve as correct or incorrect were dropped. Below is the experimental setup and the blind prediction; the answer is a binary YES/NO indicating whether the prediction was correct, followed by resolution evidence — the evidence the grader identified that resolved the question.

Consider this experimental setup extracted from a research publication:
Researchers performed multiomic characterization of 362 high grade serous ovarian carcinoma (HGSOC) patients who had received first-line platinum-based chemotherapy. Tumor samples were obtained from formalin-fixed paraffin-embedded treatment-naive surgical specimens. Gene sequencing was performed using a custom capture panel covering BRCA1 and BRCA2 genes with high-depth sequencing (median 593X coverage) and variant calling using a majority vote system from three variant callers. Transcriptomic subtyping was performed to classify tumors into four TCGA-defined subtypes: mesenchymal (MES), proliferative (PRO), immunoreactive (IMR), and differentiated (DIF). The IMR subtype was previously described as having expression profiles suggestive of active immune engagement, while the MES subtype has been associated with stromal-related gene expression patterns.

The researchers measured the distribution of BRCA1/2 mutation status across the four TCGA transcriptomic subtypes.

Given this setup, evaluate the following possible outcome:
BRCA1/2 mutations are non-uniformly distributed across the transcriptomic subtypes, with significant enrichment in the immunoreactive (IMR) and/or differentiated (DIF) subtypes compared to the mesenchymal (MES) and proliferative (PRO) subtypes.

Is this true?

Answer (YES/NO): YES